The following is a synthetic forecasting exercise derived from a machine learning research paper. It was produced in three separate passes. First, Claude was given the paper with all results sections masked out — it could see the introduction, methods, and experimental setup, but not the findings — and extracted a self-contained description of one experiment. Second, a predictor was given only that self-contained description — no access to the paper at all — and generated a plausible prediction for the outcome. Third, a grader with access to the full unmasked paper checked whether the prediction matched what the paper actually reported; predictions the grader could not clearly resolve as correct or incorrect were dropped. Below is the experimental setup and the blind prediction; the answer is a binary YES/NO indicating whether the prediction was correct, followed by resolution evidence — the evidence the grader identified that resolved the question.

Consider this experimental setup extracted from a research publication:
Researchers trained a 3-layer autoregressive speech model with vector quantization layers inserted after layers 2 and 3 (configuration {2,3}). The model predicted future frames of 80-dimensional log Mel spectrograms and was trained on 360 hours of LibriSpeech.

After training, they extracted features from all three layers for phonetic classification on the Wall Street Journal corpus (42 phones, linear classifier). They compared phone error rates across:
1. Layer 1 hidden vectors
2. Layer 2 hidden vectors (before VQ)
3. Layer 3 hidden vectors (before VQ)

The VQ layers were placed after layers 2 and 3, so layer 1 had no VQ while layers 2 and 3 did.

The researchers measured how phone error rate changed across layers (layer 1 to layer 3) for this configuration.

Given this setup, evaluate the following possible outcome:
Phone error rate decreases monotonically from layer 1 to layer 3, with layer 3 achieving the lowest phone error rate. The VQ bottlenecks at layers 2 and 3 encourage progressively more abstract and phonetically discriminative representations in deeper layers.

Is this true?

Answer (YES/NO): YES